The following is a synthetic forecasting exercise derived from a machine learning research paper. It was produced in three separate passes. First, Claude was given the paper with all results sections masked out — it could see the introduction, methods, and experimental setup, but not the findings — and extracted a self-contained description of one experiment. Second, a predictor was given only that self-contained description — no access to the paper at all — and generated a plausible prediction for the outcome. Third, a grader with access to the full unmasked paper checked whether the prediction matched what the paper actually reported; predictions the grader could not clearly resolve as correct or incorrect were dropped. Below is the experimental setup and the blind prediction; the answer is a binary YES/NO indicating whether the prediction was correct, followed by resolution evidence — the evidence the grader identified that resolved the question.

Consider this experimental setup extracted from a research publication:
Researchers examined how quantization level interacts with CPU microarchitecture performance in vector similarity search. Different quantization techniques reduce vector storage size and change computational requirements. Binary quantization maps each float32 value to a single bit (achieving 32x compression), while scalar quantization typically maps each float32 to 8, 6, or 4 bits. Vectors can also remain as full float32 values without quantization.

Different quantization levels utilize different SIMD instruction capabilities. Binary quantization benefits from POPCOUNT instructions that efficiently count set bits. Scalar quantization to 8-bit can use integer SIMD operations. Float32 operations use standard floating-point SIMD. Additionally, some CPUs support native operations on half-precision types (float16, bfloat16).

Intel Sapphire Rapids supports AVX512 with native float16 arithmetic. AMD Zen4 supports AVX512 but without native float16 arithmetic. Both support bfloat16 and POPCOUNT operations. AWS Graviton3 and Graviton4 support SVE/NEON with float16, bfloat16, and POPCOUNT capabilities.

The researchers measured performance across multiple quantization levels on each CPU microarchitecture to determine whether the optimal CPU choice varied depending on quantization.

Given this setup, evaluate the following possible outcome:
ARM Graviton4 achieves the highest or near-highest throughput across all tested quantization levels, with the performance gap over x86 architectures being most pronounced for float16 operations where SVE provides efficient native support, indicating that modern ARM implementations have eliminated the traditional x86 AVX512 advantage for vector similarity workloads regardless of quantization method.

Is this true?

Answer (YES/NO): NO